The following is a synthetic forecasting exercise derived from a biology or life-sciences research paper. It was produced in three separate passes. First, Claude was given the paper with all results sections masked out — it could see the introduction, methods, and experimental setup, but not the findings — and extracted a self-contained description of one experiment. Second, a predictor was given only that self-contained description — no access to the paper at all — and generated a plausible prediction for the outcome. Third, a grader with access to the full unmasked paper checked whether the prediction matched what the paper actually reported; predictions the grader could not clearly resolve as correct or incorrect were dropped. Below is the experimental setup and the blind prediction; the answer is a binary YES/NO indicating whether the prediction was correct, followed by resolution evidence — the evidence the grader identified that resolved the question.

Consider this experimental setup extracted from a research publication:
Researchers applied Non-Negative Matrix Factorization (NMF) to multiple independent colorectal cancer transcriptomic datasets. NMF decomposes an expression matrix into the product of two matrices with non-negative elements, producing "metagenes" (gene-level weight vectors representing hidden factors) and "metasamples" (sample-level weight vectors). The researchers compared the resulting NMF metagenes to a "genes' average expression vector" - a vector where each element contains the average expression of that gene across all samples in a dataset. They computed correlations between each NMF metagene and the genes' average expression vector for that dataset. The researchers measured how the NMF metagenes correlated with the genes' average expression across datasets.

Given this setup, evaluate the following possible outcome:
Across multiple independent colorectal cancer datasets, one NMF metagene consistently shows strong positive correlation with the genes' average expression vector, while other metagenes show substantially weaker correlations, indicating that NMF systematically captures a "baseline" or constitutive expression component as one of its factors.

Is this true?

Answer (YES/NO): NO